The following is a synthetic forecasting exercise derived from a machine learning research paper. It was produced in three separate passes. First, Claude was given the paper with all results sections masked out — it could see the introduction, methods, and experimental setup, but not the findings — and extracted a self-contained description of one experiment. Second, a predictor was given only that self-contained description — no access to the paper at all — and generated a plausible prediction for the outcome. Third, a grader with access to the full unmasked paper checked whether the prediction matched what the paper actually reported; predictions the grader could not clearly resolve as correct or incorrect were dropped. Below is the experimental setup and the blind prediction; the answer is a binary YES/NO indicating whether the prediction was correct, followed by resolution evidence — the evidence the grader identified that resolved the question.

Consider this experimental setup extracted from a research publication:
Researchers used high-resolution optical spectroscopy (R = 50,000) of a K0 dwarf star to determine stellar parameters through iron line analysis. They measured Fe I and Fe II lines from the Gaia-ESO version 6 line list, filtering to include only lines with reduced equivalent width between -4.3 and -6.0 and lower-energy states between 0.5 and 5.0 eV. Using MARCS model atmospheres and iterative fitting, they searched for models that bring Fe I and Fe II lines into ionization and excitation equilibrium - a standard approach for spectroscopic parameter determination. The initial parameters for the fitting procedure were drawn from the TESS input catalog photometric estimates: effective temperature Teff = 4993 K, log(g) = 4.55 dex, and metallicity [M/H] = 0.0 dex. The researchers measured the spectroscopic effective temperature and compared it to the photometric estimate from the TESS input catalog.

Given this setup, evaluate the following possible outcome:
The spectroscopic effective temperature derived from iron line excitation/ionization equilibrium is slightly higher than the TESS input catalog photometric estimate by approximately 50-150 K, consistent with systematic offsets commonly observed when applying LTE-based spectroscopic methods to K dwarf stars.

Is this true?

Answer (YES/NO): NO